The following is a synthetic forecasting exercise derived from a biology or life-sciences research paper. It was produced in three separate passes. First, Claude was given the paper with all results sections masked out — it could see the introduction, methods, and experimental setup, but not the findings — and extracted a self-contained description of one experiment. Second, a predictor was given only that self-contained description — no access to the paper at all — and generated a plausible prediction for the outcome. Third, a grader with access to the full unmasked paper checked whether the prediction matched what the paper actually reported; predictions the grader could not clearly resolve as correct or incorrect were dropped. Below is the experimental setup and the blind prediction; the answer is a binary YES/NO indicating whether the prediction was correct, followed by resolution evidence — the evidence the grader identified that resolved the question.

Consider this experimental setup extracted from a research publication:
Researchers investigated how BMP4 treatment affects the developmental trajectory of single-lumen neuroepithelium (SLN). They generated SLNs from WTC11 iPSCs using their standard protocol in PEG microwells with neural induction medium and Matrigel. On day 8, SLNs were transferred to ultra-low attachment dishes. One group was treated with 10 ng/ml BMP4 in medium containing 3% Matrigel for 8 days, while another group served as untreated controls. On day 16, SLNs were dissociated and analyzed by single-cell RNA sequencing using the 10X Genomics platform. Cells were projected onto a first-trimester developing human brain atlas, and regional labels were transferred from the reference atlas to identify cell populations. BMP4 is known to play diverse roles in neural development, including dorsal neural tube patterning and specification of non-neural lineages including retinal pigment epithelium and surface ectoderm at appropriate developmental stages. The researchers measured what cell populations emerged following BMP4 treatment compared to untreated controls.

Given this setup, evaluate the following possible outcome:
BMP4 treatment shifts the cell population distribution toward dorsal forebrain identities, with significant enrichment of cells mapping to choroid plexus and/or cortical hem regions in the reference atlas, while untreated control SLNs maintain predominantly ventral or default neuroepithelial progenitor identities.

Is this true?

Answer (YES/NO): NO